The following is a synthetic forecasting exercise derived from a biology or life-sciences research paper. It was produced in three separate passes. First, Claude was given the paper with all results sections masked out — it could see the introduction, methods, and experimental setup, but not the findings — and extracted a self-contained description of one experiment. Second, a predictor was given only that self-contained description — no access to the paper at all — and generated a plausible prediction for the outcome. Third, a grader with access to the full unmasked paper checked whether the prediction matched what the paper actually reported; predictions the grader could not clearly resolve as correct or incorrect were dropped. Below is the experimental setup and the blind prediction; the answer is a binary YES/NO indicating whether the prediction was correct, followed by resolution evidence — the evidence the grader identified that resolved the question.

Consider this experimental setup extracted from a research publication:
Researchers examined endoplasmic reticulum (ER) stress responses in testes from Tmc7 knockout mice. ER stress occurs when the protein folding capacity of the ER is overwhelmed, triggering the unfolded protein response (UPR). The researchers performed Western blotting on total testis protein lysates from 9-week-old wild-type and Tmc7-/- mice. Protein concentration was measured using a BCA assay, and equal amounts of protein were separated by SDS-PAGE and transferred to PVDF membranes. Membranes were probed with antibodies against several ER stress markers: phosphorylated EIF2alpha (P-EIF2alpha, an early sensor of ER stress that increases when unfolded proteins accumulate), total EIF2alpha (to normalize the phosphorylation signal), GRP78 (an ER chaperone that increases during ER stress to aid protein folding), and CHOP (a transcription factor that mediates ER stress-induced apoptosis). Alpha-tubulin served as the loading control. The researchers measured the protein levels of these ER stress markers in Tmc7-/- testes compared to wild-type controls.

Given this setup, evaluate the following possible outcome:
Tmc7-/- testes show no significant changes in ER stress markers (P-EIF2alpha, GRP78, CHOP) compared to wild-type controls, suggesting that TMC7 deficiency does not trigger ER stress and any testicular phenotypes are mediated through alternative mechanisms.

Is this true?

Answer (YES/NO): NO